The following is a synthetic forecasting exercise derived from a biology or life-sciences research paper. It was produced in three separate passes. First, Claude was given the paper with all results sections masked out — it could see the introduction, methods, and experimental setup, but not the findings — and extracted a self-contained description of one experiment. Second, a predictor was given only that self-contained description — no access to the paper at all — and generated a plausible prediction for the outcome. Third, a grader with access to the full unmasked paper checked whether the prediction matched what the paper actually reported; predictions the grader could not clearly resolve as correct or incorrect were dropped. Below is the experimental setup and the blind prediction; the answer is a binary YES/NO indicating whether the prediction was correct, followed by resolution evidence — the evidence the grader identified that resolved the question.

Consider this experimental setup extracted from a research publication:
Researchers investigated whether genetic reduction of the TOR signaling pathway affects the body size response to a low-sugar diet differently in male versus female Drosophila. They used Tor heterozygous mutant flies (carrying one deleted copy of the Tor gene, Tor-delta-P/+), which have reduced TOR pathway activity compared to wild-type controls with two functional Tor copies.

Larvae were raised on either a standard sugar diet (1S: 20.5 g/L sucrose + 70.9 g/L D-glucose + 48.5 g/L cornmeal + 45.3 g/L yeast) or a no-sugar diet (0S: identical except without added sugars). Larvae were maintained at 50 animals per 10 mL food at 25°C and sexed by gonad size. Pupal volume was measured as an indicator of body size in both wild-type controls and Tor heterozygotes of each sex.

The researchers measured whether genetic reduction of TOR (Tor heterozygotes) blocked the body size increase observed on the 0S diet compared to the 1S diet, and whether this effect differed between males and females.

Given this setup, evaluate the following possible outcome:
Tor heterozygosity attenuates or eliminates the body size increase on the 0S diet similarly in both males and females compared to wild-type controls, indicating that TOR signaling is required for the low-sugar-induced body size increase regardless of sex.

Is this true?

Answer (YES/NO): NO